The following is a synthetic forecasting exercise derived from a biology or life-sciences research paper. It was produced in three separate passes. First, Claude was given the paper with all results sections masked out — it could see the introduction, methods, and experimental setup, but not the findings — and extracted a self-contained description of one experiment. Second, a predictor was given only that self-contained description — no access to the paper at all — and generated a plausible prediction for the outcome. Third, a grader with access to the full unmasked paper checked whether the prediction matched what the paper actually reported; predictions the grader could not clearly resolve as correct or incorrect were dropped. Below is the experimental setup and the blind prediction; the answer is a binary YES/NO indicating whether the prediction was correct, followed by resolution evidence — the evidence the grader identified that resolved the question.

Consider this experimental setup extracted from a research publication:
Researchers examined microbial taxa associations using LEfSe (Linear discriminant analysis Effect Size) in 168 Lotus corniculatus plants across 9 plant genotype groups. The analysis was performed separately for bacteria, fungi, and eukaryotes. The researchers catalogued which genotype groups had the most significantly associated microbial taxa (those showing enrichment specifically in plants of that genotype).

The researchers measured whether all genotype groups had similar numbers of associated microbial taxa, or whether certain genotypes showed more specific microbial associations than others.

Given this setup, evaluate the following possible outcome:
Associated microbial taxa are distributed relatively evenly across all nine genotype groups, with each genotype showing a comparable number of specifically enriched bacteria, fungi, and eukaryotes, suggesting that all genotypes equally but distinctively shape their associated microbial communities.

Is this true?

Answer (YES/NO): NO